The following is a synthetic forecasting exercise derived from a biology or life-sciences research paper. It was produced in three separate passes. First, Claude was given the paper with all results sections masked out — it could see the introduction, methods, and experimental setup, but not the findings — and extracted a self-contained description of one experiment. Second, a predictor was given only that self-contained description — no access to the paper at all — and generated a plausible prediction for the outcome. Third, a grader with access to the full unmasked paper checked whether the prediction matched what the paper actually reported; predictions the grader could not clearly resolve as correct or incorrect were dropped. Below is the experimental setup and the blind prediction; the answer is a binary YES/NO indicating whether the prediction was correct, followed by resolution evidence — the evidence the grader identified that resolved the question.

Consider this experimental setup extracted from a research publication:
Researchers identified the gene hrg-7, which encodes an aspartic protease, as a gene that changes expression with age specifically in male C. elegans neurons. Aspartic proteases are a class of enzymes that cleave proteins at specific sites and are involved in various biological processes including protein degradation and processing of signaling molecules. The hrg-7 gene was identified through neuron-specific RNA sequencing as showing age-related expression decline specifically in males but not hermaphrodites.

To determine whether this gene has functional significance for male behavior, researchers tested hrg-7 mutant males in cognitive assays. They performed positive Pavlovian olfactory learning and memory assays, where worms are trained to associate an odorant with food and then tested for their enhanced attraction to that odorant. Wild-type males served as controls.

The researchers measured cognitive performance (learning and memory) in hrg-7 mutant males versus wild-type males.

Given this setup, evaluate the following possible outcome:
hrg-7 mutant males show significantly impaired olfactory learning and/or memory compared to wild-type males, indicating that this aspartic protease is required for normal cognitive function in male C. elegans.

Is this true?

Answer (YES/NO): NO